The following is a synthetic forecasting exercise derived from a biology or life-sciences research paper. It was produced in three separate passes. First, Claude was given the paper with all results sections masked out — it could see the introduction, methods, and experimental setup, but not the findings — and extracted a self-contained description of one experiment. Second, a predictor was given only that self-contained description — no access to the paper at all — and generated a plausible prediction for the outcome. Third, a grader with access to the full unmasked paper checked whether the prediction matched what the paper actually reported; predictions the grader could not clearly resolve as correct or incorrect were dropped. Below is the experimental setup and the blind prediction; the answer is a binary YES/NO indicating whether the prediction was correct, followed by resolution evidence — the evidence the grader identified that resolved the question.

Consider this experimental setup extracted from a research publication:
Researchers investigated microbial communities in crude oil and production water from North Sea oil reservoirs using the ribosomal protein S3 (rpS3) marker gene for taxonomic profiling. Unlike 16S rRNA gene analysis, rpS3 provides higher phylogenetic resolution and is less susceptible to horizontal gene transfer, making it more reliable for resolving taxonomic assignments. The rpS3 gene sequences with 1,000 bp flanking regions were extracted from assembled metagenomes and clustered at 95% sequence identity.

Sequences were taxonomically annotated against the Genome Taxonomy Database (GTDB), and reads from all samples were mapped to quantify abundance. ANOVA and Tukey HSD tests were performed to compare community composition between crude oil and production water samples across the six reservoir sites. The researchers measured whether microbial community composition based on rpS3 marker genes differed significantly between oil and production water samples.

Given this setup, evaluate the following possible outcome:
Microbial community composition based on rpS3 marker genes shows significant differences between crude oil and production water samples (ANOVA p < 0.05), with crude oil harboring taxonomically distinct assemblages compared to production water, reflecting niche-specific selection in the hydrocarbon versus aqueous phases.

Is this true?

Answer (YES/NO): YES